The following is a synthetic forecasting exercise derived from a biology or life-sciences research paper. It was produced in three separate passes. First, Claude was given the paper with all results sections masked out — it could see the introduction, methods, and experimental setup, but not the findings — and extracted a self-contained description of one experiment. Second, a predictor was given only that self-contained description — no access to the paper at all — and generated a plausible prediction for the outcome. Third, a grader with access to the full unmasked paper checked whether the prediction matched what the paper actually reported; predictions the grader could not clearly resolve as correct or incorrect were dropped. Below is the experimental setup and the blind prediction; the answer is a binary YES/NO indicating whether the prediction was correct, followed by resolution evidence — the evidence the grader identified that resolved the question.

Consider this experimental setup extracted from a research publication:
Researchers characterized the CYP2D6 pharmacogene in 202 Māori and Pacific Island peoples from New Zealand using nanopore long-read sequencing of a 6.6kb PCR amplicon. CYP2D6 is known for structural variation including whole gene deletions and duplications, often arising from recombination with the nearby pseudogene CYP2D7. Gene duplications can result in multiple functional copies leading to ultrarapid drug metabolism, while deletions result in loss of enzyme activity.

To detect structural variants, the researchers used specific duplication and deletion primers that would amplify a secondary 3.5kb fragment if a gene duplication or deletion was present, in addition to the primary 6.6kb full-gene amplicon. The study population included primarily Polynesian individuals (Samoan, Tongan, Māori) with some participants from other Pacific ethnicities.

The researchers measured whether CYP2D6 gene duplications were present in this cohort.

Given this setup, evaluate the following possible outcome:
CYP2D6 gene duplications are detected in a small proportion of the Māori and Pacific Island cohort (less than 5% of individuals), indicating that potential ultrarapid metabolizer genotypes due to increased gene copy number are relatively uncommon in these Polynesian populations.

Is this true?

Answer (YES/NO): NO